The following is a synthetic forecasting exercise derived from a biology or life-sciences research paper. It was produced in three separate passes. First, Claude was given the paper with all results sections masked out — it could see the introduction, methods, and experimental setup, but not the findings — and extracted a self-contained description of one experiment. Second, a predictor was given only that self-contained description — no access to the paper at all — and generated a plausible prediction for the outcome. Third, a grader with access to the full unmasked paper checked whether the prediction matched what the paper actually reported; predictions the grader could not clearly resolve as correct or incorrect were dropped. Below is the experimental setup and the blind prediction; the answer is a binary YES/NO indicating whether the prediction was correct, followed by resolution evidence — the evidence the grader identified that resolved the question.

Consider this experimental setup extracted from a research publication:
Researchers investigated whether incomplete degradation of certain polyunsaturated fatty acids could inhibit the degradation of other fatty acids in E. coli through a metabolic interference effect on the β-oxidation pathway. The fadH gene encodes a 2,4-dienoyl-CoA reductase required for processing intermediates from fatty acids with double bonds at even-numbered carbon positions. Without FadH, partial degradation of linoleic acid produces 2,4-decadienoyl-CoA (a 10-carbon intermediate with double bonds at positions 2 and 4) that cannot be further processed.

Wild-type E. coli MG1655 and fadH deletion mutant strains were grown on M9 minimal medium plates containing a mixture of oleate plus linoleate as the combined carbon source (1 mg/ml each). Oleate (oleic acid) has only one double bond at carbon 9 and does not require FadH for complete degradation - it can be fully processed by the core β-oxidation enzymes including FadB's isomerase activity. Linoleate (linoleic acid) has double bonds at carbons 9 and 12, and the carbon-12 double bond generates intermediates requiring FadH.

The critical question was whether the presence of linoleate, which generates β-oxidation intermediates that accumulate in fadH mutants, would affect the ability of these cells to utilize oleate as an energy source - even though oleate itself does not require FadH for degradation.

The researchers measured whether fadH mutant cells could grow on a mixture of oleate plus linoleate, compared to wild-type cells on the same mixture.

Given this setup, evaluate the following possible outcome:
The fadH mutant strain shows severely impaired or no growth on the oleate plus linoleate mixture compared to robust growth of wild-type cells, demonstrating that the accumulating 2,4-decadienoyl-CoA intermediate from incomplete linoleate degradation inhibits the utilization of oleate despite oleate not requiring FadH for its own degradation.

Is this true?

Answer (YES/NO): YES